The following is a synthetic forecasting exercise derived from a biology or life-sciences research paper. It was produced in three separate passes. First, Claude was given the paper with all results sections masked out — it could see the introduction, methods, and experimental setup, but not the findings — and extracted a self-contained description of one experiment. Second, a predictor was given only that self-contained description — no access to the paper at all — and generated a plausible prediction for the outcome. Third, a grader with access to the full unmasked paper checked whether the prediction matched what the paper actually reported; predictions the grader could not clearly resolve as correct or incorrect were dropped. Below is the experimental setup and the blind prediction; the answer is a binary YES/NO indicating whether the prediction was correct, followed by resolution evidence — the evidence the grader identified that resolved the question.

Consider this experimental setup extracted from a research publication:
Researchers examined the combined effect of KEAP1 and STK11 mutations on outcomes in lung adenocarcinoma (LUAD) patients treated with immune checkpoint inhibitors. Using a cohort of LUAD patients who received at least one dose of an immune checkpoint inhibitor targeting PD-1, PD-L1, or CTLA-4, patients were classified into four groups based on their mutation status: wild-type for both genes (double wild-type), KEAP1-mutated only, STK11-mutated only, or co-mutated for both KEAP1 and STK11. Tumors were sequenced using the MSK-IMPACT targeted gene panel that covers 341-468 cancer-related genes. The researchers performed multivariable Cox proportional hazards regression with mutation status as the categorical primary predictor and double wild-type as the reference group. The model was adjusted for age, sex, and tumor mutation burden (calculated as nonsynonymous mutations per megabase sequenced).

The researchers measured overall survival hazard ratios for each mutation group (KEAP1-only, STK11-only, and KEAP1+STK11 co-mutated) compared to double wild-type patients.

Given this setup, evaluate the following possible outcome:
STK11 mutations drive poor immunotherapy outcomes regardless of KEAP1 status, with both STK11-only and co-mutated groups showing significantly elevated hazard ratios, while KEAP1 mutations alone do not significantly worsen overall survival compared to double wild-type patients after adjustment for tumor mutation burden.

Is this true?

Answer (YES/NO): NO